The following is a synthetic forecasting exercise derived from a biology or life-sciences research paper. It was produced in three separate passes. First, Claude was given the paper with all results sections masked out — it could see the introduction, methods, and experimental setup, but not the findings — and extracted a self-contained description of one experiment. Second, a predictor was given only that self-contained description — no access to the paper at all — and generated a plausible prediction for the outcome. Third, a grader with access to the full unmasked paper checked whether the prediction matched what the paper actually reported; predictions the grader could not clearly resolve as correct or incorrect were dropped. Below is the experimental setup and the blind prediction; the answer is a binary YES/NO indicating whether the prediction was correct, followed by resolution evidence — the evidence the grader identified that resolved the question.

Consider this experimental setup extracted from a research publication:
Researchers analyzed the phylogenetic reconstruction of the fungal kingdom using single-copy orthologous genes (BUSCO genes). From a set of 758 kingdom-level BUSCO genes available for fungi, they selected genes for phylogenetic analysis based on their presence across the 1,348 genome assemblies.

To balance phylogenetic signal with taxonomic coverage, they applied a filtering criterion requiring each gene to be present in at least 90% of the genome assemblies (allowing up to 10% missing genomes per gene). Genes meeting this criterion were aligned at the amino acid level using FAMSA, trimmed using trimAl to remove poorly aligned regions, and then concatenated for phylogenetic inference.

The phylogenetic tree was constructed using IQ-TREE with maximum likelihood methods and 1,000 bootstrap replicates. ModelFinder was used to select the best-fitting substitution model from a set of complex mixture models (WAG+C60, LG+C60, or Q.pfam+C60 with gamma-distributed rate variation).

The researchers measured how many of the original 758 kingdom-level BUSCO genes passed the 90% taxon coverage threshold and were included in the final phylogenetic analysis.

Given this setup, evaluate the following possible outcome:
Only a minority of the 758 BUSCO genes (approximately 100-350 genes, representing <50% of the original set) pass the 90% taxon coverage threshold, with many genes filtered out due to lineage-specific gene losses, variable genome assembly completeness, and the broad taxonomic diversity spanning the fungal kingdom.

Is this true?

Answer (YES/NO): YES